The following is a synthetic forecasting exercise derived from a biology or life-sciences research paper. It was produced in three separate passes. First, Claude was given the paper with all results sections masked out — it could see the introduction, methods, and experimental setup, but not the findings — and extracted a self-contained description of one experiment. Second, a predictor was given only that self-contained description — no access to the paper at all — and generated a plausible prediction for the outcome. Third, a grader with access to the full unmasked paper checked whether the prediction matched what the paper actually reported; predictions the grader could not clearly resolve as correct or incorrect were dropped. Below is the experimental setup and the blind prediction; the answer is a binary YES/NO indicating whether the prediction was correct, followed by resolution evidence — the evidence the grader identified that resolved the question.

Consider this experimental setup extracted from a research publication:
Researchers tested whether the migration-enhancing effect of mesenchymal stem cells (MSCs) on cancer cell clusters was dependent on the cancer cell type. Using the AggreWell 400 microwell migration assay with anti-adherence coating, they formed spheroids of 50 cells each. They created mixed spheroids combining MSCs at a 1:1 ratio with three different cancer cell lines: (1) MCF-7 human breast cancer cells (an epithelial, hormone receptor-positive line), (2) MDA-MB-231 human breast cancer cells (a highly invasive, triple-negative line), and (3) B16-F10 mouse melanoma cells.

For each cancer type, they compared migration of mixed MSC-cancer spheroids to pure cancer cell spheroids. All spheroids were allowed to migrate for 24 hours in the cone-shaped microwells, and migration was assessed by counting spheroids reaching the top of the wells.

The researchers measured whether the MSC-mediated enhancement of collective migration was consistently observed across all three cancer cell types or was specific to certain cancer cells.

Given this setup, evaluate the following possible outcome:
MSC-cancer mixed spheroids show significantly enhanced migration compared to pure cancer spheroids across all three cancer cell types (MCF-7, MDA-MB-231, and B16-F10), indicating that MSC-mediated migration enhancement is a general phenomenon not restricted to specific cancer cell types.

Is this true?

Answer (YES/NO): YES